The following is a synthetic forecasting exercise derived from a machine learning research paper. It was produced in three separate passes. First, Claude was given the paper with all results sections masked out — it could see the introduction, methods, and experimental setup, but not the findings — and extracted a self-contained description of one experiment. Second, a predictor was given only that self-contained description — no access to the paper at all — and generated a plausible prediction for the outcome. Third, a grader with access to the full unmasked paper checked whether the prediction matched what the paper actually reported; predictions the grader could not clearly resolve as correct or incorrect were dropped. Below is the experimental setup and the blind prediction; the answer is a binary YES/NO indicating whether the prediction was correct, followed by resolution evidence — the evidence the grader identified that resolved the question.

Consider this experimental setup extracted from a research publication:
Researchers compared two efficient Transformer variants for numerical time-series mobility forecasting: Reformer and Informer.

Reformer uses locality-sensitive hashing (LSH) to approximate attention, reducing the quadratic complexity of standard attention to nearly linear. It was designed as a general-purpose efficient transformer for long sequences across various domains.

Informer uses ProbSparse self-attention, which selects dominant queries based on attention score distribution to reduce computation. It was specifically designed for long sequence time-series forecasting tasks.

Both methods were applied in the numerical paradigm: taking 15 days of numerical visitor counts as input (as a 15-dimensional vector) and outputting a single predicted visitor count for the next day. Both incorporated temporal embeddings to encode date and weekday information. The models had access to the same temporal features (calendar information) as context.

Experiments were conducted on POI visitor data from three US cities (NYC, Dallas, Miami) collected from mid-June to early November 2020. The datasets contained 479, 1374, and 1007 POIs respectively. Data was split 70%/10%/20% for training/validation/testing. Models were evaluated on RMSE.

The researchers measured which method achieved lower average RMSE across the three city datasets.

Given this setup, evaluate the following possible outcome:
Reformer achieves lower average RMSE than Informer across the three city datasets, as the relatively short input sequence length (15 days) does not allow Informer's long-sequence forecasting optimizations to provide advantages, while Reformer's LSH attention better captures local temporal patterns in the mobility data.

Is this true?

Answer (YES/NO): NO